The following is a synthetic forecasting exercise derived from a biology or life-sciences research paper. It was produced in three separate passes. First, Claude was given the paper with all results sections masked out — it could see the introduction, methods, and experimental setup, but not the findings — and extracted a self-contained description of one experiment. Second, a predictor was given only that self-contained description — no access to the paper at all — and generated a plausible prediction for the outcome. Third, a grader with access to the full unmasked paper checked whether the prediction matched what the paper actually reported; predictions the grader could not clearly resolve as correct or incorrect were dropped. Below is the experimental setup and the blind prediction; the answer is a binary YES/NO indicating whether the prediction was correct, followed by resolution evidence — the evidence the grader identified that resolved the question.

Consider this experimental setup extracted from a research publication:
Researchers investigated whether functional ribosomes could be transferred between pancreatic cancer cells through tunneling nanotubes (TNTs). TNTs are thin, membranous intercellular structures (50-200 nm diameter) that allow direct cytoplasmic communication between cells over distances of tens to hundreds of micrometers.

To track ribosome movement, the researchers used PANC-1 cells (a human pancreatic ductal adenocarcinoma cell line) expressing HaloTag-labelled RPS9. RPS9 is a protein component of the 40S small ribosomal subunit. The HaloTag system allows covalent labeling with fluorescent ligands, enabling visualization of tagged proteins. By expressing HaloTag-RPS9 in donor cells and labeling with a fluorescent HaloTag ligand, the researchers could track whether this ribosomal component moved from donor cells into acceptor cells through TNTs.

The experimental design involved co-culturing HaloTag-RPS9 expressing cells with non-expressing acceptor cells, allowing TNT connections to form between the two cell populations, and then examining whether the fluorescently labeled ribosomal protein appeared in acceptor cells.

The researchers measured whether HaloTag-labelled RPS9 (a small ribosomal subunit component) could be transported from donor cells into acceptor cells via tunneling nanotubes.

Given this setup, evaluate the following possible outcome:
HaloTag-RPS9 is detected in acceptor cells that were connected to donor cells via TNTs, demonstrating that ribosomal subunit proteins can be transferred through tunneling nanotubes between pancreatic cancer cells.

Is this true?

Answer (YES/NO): YES